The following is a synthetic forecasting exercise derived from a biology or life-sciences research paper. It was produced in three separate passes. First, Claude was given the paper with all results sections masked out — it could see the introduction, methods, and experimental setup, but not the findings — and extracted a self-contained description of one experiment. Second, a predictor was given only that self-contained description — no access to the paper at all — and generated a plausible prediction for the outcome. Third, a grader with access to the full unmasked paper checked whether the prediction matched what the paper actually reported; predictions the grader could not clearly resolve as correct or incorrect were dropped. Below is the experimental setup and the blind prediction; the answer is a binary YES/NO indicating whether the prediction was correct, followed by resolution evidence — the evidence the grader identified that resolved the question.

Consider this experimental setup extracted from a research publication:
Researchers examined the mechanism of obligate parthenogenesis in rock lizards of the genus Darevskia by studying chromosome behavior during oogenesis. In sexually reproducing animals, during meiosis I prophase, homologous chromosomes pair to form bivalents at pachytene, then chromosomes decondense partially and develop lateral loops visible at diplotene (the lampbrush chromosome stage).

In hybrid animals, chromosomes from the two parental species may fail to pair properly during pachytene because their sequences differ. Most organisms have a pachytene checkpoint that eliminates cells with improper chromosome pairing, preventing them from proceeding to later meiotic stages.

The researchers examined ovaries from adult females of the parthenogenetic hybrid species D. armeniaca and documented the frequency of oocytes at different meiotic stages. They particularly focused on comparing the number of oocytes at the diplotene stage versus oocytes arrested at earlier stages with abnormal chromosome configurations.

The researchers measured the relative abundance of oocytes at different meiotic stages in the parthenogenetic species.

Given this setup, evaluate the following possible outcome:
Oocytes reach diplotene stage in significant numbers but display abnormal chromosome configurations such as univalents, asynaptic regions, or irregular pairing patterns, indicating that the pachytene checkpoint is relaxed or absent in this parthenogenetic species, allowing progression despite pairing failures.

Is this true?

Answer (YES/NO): NO